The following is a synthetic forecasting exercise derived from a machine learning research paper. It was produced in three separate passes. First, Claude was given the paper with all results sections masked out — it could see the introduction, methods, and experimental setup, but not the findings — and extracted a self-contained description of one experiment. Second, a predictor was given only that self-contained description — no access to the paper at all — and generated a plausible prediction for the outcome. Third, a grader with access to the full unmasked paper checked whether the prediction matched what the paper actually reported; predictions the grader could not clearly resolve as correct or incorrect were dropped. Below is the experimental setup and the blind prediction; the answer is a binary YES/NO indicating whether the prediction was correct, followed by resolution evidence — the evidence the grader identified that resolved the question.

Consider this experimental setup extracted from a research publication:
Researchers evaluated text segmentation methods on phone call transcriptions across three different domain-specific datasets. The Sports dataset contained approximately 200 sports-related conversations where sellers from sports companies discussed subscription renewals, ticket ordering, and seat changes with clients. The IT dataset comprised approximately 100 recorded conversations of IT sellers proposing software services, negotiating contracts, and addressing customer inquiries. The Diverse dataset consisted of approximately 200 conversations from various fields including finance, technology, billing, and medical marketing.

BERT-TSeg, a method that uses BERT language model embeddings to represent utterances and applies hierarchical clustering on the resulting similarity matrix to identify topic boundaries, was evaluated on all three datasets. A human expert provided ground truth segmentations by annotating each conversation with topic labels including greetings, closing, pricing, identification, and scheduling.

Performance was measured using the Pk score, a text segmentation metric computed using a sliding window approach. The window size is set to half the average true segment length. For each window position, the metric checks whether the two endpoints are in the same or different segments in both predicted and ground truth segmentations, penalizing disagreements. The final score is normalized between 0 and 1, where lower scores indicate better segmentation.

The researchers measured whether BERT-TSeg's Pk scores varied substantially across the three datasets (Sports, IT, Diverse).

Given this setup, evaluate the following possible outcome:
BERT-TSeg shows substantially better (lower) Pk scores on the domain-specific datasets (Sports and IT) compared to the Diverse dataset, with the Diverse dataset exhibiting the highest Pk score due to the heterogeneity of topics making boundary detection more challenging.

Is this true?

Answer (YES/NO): NO